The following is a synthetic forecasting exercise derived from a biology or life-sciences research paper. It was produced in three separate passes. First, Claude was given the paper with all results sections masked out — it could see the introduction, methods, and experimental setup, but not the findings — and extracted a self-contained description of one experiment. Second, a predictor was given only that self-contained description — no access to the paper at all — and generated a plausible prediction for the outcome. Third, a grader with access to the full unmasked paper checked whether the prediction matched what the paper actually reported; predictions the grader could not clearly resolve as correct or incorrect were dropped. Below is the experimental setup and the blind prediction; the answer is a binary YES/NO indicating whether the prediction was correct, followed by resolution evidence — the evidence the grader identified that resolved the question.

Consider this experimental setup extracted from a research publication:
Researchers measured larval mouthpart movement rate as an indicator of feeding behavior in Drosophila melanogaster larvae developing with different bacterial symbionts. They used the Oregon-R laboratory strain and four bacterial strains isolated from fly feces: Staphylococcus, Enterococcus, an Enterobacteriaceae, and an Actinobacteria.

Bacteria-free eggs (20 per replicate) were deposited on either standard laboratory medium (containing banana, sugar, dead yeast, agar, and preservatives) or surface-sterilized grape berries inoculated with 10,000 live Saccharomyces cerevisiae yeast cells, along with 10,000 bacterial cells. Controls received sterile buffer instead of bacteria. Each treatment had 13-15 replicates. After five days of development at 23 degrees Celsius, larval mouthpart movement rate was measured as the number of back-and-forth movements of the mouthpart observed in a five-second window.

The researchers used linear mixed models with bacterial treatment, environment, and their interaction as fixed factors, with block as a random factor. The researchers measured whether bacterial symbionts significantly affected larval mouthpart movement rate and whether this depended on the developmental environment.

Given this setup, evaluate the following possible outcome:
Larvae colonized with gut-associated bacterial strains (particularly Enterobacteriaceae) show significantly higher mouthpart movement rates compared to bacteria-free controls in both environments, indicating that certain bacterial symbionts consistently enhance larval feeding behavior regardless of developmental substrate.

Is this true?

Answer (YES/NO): NO